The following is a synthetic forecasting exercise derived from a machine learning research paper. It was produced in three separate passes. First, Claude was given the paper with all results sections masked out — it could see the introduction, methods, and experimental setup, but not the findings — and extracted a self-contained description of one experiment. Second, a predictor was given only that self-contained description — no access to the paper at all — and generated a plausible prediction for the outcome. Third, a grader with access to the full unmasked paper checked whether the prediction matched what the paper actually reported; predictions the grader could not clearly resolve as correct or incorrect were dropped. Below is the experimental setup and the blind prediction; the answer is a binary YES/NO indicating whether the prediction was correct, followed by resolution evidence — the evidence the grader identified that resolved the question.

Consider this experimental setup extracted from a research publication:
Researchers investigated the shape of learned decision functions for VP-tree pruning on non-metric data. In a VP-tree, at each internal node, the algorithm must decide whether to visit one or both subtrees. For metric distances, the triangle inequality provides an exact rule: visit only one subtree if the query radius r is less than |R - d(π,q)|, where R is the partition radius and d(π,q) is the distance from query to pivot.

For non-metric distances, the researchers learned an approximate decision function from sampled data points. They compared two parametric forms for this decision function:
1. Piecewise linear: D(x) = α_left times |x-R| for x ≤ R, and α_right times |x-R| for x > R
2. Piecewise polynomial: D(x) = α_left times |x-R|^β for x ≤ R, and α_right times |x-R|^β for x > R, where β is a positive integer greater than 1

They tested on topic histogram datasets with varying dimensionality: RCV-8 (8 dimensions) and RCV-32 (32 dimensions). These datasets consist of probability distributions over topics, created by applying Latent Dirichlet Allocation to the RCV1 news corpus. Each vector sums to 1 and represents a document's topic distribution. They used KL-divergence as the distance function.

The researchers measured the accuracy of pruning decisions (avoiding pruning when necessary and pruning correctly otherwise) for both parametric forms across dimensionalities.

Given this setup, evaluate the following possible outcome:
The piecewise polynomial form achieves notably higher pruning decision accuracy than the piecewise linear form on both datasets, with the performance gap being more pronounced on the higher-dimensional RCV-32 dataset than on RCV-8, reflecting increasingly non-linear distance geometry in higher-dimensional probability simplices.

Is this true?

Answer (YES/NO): NO